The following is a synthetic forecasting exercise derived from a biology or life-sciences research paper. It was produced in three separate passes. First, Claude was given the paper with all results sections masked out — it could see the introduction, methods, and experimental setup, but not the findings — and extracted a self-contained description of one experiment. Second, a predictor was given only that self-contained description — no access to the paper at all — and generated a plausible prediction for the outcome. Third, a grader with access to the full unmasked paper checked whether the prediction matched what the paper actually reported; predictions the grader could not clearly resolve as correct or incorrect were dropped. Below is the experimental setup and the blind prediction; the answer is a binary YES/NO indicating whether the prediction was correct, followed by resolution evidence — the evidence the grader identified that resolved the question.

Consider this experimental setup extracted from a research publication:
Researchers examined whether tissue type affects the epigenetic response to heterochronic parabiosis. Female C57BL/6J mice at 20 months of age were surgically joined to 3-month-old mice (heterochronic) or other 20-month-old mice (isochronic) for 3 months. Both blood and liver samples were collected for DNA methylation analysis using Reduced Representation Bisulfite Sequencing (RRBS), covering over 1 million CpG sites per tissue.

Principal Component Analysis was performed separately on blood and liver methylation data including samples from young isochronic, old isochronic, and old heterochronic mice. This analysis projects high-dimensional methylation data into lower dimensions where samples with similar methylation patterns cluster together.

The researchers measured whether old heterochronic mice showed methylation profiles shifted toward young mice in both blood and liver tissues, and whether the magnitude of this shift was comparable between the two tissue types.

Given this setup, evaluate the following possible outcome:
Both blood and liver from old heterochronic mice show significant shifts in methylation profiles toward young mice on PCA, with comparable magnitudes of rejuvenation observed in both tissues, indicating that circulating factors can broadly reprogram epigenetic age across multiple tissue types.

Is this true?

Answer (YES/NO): YES